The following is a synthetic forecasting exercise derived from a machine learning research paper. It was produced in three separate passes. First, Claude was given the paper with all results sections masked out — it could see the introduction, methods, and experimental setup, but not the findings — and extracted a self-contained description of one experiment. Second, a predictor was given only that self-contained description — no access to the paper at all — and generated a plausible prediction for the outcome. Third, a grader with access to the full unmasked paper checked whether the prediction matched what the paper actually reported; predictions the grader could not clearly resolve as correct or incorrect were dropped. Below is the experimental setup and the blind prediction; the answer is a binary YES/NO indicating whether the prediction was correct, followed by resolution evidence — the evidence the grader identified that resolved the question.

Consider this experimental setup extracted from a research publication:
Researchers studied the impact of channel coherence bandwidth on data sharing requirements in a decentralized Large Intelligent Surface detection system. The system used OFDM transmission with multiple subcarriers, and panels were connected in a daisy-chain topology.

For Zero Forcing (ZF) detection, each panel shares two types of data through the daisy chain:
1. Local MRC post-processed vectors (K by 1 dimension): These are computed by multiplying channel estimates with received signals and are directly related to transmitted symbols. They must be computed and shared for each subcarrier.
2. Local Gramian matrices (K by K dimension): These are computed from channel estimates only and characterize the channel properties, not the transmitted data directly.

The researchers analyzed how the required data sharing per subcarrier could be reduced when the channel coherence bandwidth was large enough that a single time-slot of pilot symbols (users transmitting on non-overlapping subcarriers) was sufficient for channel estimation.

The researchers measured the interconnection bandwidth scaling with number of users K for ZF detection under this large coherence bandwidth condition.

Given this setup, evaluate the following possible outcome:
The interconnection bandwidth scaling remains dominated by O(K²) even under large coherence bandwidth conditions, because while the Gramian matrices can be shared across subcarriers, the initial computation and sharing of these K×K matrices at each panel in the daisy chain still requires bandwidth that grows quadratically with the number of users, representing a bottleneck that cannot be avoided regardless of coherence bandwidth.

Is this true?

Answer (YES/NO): NO